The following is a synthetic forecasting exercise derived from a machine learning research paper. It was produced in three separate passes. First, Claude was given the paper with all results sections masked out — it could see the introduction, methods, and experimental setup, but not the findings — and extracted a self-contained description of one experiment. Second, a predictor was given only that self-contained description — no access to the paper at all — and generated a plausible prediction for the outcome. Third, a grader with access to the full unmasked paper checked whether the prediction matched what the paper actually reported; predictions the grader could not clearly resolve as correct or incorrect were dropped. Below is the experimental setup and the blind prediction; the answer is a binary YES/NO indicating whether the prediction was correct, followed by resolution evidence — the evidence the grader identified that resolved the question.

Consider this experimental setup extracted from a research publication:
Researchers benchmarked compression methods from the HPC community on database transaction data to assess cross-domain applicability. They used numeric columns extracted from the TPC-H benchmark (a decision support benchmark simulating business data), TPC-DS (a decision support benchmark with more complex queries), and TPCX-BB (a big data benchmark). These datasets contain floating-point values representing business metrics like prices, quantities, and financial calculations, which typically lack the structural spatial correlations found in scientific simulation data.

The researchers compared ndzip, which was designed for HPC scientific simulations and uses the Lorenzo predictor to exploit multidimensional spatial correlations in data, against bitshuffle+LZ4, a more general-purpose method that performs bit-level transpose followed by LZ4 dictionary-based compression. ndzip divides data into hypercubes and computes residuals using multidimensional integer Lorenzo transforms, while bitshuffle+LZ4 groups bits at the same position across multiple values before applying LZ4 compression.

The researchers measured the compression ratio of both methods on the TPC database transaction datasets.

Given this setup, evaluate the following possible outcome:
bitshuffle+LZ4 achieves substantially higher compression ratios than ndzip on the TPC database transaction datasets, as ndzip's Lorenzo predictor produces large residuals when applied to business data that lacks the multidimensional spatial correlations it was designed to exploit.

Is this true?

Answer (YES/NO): NO